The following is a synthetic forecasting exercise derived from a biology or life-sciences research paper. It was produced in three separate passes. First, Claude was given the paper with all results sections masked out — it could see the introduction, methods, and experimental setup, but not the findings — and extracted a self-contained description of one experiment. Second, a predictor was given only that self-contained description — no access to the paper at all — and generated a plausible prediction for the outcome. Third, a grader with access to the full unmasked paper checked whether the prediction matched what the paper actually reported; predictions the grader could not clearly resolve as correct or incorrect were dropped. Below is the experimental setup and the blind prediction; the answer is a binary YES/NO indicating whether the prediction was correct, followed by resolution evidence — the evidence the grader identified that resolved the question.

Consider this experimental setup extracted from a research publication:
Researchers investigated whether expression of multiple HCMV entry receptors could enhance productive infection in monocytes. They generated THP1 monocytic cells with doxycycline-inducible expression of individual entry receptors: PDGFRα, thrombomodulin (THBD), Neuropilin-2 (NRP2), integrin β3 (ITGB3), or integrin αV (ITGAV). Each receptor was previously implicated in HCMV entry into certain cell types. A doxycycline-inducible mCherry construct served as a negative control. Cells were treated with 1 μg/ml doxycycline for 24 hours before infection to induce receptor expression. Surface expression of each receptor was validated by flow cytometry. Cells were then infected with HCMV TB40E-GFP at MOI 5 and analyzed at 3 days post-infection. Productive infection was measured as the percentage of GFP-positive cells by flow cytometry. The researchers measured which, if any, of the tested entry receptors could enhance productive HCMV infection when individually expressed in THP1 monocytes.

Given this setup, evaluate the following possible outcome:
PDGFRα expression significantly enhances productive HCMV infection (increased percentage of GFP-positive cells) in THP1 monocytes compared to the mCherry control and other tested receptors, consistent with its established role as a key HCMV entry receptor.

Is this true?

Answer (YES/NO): NO